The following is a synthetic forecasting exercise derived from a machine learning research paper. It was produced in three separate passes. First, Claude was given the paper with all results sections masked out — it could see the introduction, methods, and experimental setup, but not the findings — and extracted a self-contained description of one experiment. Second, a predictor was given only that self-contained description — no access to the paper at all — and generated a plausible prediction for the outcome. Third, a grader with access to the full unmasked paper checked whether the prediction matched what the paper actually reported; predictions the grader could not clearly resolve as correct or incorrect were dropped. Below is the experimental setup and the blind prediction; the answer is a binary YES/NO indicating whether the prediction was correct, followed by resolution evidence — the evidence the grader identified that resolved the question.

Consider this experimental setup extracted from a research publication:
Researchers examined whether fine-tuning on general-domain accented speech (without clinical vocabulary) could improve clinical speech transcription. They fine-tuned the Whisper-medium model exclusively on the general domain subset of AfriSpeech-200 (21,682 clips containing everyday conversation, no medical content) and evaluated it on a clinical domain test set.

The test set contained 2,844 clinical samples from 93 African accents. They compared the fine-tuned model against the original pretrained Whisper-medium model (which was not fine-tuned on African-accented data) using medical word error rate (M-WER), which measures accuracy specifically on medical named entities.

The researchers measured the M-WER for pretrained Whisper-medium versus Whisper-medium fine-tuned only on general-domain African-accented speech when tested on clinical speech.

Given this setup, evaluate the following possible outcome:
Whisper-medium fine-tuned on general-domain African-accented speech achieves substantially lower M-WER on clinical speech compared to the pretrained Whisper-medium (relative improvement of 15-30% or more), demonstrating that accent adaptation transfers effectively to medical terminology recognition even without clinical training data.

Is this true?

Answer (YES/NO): NO